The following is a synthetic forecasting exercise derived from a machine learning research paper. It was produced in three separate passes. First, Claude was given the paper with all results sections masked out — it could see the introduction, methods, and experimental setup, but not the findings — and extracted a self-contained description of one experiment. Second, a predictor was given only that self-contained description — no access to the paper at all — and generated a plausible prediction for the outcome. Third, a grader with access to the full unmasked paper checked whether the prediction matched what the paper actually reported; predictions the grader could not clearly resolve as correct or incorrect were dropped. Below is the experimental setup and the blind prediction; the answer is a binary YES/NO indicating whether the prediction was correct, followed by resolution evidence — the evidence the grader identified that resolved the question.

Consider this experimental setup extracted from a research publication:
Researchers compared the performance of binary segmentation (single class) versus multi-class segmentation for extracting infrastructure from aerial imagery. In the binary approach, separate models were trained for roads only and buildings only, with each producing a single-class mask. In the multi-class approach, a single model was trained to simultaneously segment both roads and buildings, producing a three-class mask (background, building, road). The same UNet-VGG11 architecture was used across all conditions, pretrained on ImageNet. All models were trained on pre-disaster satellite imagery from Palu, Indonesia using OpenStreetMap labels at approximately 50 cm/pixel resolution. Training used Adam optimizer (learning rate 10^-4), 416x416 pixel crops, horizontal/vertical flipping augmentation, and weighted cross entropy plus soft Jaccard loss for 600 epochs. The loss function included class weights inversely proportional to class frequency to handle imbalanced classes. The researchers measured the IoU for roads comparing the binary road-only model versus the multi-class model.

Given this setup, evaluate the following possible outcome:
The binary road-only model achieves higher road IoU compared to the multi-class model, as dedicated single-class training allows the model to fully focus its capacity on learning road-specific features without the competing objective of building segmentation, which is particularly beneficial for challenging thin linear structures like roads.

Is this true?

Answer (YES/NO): YES